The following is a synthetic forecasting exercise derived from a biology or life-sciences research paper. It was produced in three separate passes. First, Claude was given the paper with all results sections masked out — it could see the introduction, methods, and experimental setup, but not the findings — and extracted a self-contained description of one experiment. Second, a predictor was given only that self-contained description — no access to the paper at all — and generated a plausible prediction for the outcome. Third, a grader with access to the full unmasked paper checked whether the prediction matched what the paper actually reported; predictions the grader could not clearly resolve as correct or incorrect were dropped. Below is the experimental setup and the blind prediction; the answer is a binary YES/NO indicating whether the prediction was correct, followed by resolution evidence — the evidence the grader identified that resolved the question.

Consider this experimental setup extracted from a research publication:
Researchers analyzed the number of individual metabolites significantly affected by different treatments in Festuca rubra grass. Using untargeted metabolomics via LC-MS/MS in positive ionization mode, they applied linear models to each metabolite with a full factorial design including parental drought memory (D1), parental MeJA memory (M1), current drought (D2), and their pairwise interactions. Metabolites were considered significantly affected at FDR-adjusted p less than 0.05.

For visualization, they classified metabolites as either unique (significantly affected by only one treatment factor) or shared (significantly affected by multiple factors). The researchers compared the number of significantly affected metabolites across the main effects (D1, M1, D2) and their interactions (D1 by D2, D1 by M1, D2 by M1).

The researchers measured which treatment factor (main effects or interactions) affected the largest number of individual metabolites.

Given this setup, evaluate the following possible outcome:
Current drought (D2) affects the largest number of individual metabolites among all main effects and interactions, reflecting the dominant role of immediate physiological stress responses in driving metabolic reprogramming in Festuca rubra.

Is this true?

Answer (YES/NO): YES